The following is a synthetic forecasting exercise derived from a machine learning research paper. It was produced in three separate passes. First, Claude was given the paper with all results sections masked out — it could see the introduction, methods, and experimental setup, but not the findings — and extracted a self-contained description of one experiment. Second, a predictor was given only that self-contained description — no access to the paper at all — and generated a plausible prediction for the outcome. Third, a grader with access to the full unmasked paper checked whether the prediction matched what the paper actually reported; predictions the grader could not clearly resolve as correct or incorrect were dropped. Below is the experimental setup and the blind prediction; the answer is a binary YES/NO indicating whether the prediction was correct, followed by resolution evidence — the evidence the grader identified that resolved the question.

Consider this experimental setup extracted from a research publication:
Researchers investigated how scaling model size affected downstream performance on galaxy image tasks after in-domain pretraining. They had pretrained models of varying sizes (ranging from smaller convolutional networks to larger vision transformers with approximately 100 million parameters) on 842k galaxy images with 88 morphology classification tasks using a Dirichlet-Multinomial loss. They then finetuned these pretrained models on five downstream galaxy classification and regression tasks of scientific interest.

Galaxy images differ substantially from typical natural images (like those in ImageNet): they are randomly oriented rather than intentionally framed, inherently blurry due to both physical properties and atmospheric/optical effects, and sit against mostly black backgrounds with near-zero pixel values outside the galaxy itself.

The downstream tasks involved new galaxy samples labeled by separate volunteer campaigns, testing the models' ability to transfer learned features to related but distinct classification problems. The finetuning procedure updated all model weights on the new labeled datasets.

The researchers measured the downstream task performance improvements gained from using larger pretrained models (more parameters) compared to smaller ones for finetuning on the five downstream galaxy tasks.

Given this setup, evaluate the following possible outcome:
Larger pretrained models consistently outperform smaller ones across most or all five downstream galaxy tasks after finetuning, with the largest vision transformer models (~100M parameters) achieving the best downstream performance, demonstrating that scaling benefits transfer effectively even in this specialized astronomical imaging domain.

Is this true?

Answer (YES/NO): NO